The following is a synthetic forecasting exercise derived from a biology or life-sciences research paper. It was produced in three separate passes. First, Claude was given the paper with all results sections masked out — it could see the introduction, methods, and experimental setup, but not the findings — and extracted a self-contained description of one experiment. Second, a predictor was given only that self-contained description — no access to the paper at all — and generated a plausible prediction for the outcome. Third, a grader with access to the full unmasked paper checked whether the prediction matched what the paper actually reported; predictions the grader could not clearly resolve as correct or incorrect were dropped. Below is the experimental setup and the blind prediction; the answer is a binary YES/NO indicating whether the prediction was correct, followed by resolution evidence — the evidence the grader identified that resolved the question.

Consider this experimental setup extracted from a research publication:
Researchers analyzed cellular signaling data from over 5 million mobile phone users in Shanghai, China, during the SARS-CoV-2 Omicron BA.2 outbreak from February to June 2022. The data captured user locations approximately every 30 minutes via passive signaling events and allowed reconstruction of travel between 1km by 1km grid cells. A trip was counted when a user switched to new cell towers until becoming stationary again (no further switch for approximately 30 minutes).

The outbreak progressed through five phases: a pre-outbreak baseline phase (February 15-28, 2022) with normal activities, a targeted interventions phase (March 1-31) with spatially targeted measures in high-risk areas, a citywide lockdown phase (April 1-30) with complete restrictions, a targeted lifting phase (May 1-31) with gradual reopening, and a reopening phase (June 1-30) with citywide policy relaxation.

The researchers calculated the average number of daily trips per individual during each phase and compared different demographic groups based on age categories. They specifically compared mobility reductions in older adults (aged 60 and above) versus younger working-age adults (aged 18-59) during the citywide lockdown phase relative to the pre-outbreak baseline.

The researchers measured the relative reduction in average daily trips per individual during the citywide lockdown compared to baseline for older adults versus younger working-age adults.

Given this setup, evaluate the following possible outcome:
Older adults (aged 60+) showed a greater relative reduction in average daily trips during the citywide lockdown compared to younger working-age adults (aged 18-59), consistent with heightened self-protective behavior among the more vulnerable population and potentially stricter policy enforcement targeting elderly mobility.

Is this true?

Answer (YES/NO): NO